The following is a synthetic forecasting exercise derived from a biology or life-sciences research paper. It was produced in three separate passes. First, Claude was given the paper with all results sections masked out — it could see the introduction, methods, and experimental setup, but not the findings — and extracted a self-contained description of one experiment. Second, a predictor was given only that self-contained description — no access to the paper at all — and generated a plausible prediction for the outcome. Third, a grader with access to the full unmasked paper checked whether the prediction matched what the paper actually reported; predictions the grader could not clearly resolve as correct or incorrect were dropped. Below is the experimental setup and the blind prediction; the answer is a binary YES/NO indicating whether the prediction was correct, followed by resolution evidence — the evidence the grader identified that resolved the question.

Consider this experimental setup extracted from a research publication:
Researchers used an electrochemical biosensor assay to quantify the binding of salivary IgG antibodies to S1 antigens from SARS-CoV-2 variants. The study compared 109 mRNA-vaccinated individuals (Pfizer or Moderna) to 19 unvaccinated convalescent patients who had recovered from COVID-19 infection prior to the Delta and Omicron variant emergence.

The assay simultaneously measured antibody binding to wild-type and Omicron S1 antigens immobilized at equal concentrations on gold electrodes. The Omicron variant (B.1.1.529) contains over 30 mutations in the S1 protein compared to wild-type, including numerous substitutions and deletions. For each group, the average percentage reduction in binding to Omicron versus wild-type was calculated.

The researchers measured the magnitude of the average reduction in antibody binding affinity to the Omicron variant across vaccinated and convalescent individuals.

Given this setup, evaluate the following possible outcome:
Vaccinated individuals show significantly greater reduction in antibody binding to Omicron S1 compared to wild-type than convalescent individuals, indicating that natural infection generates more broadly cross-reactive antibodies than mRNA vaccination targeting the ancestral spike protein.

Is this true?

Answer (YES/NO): NO